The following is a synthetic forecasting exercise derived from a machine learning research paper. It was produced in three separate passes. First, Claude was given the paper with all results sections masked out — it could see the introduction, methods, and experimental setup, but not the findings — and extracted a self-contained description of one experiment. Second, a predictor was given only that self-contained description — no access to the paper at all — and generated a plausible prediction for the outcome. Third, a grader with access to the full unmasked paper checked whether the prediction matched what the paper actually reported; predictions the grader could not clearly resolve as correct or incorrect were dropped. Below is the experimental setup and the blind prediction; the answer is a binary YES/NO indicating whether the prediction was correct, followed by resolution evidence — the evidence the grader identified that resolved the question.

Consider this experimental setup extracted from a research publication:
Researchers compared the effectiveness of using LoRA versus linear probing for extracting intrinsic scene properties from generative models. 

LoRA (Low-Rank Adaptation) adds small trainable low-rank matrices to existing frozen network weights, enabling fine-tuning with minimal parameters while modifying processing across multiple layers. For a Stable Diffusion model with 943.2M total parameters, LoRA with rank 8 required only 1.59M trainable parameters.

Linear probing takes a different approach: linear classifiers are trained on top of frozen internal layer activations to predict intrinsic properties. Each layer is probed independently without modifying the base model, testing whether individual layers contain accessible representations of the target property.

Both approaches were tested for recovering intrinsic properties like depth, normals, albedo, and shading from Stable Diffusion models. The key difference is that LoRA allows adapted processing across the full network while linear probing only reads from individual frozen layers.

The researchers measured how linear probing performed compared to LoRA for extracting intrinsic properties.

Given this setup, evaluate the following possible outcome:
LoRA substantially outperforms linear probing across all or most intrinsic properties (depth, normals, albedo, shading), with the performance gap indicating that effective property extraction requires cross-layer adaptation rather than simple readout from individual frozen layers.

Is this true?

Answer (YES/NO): YES